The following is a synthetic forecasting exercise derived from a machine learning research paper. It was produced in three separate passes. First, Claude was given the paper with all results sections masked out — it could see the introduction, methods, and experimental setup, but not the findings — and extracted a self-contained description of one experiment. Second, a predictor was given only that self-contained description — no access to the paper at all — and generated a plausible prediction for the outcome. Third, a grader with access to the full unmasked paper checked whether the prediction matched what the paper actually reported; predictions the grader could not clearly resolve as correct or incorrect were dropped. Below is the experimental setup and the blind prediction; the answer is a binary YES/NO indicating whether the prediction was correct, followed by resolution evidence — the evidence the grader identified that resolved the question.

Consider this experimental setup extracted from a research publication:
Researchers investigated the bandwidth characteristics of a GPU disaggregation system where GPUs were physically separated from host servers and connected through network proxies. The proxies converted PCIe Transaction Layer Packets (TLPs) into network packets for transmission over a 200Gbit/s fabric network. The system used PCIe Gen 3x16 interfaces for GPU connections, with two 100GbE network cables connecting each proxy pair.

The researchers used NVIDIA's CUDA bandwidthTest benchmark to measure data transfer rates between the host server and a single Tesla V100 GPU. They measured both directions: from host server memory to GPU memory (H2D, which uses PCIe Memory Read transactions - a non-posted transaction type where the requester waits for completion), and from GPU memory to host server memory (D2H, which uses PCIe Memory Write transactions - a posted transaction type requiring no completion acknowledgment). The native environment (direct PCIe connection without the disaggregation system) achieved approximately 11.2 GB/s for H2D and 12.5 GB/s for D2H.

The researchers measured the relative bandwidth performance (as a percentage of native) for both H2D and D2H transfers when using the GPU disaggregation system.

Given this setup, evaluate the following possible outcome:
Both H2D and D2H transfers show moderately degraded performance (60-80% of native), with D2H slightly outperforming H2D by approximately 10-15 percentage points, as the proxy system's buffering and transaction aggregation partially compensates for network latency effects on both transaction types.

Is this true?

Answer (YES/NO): NO